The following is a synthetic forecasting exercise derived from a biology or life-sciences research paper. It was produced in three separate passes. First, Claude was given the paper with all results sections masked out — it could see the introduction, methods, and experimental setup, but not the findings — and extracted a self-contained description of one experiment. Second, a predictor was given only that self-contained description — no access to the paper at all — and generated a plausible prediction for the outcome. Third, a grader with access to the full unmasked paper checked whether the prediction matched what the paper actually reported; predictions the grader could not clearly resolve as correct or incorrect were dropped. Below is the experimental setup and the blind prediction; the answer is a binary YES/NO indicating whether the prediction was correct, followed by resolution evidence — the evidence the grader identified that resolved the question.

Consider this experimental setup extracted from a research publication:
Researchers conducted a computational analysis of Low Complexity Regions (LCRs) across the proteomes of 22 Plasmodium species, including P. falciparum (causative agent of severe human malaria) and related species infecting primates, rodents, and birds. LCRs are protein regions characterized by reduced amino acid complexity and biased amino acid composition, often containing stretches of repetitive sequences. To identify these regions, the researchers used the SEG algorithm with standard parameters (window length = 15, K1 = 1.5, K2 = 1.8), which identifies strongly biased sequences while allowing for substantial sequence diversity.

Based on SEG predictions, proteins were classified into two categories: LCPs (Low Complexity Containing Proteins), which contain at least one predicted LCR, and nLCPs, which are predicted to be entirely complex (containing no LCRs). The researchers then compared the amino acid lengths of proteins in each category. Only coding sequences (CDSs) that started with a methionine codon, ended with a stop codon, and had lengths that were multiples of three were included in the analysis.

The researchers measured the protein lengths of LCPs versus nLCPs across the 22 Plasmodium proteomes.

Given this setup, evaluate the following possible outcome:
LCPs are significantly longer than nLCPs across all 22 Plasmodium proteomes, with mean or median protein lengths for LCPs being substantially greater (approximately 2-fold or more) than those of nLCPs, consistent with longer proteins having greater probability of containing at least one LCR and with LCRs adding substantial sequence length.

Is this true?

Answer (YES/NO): NO